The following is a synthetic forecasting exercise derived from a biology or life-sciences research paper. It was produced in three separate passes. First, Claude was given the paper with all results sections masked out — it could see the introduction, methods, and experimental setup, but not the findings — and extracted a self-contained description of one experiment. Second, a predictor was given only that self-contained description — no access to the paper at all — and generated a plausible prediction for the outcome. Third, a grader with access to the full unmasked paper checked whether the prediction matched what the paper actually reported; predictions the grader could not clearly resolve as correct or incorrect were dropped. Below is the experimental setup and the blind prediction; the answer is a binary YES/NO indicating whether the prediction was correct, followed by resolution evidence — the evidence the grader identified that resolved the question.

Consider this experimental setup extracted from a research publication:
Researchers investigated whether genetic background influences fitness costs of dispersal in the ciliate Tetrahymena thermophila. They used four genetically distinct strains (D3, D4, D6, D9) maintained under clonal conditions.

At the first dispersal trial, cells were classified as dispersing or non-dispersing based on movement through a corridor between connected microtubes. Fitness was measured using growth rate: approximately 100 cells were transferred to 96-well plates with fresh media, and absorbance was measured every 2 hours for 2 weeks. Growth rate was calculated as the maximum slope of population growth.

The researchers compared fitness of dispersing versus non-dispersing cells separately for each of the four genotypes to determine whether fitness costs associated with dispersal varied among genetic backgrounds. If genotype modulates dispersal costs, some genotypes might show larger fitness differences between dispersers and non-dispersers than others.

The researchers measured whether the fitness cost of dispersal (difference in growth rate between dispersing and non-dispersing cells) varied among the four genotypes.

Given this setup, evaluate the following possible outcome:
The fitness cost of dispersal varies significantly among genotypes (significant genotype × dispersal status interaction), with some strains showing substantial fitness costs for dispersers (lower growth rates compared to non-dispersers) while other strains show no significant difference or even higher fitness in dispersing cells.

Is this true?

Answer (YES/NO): NO